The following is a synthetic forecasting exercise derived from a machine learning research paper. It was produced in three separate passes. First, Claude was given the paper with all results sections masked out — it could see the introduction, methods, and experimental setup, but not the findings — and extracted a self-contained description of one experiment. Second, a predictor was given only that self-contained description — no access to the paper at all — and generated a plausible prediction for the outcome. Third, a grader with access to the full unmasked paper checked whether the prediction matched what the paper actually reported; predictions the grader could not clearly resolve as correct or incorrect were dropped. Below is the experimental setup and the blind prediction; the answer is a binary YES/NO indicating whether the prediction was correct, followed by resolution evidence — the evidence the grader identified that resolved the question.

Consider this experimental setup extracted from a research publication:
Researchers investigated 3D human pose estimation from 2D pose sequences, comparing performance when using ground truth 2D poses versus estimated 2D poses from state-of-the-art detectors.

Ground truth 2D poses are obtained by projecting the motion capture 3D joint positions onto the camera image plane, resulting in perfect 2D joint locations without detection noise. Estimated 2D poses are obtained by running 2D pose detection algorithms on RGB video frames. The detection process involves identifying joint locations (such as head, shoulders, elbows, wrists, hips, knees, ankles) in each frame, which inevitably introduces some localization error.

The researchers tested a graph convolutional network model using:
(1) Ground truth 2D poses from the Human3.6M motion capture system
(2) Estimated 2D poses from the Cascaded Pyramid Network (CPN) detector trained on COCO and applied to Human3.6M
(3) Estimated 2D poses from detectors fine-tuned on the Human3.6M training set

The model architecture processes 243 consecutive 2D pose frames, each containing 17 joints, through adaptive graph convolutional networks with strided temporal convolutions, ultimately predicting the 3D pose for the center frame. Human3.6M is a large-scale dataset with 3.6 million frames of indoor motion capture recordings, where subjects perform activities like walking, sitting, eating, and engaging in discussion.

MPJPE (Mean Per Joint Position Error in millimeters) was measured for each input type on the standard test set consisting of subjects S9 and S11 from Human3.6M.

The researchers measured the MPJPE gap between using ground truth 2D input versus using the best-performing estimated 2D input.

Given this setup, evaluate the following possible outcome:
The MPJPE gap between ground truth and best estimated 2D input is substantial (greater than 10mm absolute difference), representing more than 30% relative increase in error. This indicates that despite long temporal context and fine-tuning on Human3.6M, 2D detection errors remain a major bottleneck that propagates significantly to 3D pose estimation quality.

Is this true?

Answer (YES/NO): YES